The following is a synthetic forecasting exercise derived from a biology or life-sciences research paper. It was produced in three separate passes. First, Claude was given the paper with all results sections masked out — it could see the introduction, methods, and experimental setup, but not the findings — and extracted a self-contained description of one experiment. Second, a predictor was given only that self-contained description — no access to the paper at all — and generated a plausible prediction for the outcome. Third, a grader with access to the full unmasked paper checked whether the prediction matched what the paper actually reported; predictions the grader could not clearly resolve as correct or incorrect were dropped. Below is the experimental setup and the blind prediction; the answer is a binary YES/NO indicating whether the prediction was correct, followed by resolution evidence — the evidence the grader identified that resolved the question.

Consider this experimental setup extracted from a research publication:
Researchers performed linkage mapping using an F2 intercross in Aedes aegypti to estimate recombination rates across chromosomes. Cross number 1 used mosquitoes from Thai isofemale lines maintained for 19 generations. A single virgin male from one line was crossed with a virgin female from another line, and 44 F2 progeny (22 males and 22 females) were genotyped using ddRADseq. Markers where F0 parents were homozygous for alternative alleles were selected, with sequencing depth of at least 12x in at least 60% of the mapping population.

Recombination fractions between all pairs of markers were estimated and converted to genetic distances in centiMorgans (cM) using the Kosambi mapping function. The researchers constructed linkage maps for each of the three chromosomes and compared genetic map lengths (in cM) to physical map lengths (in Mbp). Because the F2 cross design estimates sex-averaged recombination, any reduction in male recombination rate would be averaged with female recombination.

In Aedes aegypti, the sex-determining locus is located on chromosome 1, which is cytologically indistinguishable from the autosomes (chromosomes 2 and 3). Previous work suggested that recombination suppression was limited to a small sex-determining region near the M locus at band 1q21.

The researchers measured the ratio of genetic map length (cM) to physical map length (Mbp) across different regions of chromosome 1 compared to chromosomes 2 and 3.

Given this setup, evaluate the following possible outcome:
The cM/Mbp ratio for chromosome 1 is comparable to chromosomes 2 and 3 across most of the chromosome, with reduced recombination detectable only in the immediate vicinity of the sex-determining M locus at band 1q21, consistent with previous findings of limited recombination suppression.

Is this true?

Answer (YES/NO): NO